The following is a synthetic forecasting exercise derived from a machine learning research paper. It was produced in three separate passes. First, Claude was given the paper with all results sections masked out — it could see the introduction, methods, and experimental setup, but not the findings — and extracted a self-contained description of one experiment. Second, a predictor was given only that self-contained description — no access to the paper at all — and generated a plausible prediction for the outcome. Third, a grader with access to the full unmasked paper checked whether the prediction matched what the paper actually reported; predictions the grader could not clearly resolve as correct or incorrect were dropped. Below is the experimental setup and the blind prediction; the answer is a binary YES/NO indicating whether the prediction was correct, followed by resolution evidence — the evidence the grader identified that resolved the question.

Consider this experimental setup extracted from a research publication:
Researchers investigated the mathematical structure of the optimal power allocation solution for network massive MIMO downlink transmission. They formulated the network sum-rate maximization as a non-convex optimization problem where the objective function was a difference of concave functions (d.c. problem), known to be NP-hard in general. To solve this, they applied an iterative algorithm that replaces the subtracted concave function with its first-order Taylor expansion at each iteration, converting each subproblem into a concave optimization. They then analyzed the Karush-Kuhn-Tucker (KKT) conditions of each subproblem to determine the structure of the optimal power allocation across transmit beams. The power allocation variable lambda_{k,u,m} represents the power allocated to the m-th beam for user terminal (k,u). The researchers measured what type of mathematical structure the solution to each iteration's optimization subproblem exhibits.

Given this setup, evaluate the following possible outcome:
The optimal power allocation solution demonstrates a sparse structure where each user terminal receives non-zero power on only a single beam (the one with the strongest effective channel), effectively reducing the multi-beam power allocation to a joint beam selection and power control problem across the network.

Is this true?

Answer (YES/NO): NO